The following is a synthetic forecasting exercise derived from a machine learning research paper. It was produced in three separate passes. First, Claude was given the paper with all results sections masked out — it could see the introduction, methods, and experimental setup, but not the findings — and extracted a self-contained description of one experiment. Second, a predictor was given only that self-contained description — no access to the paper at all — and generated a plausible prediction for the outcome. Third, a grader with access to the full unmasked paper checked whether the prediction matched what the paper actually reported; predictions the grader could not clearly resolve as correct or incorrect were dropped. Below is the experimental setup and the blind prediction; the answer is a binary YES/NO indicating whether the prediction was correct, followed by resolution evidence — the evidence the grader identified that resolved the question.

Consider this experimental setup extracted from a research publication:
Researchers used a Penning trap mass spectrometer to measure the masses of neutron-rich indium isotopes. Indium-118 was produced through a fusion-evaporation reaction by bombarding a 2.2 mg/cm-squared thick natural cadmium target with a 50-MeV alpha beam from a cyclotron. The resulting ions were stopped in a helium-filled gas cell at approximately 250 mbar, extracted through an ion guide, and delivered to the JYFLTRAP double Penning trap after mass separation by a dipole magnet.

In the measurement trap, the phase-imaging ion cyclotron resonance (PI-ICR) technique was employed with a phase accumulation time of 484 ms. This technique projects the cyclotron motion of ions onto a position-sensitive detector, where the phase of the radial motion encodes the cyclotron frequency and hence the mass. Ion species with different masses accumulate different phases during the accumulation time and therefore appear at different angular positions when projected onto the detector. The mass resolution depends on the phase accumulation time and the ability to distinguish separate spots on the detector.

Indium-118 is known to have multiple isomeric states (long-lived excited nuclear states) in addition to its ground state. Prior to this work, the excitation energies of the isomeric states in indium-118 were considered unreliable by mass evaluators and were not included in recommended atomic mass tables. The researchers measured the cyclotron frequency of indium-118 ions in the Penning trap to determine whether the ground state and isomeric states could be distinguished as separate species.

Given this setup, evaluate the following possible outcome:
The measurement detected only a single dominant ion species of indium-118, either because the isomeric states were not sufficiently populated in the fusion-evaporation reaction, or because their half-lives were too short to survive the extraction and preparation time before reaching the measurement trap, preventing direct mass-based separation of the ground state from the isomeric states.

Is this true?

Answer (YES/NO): NO